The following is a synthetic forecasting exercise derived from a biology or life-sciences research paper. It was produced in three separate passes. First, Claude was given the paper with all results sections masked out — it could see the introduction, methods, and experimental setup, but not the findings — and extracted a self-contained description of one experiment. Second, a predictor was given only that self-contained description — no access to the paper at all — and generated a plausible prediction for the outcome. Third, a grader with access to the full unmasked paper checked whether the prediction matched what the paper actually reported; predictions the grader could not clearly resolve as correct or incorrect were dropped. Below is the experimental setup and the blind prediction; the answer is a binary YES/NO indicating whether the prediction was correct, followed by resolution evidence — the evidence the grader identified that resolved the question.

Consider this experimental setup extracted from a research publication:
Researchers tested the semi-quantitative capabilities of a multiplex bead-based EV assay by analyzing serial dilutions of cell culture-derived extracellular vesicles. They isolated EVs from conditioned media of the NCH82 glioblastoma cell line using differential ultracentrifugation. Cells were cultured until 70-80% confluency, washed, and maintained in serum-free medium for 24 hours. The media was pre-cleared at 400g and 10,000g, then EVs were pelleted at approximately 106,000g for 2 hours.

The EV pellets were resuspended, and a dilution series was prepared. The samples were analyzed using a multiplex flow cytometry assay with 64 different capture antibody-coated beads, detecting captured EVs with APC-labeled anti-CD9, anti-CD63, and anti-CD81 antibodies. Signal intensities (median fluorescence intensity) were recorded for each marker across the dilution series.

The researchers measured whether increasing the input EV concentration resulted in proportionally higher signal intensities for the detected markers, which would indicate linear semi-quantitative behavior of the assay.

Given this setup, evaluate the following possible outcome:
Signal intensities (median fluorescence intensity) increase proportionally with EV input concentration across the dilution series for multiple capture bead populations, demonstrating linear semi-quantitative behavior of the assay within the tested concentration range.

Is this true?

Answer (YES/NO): NO